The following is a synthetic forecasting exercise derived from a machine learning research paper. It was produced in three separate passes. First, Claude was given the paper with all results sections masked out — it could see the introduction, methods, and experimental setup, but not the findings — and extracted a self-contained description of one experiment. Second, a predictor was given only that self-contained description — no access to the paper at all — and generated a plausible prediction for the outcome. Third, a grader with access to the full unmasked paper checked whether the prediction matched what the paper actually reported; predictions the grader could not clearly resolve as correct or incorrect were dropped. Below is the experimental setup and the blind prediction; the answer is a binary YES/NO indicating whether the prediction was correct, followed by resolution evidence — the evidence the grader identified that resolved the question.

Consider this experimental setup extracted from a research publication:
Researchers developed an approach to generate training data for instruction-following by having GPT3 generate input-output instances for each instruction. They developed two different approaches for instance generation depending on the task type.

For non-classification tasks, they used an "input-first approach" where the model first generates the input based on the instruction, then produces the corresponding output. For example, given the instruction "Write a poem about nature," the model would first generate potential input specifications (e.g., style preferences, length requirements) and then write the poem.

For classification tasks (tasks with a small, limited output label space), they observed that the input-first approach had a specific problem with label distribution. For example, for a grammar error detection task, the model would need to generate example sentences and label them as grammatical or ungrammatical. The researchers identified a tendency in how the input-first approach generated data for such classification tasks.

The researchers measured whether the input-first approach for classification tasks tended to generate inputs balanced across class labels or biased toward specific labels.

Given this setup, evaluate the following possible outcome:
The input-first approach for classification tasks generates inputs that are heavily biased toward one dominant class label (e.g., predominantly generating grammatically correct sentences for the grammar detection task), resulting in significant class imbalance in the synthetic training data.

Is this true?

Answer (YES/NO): YES